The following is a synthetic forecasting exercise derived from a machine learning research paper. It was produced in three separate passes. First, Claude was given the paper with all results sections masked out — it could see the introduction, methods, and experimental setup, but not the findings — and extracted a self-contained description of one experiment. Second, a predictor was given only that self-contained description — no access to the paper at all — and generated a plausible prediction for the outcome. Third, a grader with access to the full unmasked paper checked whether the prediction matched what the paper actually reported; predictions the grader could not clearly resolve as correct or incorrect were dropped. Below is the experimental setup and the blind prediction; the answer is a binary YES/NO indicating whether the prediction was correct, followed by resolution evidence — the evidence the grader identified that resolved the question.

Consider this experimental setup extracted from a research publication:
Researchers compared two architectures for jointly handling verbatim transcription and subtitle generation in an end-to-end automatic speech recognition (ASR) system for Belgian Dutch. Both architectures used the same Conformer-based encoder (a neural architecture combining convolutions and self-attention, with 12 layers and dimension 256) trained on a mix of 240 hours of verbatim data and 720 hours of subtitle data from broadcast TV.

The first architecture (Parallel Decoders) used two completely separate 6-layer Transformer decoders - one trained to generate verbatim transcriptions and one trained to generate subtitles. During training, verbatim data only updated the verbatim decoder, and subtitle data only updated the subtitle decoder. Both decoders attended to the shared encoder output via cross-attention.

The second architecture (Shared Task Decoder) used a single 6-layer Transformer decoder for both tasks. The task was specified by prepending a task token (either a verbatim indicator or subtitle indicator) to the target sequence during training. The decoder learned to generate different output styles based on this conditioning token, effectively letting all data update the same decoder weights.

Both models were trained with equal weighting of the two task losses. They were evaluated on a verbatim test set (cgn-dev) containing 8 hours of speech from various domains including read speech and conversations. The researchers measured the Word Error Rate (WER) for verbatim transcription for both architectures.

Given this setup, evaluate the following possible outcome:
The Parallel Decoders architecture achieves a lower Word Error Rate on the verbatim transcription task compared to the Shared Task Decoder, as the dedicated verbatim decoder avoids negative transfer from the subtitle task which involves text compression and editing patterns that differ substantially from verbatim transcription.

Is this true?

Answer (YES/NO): NO